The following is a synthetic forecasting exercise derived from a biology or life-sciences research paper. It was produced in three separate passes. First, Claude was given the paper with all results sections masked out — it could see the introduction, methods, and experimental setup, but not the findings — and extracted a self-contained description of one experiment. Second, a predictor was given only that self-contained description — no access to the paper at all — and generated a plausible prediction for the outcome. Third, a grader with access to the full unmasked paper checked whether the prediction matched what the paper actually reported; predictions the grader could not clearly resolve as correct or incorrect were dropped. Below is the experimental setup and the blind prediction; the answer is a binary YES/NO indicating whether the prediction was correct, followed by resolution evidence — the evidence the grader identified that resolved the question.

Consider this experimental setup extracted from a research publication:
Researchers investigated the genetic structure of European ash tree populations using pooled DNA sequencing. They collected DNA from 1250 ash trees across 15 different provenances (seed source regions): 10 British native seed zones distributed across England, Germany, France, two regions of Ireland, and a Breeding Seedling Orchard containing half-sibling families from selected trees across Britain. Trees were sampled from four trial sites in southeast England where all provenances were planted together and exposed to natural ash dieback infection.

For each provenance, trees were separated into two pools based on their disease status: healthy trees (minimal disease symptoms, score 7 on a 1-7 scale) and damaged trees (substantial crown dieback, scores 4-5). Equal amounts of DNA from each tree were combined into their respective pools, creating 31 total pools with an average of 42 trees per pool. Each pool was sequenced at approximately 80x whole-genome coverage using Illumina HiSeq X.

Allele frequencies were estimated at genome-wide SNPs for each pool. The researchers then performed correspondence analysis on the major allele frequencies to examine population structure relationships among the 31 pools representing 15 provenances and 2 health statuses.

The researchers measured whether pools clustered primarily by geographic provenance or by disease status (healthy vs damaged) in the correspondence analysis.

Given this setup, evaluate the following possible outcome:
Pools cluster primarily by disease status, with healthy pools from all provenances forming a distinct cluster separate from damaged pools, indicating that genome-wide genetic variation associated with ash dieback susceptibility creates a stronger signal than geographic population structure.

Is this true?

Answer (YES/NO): NO